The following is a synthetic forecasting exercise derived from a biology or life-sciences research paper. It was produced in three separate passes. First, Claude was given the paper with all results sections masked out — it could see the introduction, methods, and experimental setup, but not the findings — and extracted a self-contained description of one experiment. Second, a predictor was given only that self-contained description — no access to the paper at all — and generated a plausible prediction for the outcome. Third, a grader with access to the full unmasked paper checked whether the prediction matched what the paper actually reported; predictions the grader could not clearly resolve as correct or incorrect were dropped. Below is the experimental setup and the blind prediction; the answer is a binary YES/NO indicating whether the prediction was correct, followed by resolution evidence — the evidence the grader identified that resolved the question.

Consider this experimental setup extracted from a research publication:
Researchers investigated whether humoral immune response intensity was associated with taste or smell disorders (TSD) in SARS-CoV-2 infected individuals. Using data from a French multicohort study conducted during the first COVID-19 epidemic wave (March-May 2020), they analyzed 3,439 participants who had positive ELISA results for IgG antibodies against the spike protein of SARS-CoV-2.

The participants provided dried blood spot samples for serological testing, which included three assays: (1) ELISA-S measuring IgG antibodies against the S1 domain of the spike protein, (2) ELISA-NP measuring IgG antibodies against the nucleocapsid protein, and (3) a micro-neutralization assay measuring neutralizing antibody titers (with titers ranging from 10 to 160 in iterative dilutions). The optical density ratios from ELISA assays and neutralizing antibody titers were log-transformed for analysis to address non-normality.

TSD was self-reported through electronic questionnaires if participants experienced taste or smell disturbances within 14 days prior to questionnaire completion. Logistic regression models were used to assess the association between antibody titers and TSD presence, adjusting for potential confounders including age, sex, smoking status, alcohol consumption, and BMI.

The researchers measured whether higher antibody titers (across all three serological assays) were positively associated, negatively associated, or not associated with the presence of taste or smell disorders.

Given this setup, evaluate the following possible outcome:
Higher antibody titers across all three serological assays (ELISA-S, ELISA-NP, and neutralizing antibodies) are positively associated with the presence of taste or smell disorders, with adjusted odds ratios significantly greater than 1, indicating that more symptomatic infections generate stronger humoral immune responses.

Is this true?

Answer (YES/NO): YES